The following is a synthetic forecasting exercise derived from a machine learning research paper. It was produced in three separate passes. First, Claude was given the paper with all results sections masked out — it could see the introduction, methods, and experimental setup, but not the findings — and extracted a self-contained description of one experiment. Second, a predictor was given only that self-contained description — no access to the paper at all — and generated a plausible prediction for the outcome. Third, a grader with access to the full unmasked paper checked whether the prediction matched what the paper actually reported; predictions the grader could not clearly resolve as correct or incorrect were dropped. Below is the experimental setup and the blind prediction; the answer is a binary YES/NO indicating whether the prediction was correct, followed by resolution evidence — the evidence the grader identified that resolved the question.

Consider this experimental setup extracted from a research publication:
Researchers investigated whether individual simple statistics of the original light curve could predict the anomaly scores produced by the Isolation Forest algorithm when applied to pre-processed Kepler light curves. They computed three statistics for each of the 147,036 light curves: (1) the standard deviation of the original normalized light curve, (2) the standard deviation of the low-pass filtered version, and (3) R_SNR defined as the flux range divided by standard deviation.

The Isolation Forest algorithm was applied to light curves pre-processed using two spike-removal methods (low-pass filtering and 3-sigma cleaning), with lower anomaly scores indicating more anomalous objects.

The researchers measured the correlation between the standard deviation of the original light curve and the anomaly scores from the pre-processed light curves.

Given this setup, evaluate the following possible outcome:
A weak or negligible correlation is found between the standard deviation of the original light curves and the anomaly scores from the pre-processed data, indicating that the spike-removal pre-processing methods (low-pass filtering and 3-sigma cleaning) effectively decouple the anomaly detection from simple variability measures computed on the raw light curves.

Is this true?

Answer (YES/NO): NO